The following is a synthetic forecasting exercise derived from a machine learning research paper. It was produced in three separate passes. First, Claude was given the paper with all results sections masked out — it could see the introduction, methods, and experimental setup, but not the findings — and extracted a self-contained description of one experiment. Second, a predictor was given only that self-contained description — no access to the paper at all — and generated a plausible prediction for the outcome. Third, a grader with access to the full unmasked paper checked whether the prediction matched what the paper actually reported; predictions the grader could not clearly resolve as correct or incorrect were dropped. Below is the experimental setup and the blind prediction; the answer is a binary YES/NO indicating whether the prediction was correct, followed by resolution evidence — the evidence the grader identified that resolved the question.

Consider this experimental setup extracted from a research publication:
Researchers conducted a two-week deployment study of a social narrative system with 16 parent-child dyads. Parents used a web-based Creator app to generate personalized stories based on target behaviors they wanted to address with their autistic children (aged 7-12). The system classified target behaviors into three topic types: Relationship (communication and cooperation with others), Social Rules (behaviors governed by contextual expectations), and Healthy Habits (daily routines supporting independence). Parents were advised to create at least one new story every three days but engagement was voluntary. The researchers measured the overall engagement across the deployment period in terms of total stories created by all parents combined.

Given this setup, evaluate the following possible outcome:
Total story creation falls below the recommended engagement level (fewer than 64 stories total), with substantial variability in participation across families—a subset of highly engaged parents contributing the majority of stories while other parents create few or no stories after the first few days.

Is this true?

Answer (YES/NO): NO